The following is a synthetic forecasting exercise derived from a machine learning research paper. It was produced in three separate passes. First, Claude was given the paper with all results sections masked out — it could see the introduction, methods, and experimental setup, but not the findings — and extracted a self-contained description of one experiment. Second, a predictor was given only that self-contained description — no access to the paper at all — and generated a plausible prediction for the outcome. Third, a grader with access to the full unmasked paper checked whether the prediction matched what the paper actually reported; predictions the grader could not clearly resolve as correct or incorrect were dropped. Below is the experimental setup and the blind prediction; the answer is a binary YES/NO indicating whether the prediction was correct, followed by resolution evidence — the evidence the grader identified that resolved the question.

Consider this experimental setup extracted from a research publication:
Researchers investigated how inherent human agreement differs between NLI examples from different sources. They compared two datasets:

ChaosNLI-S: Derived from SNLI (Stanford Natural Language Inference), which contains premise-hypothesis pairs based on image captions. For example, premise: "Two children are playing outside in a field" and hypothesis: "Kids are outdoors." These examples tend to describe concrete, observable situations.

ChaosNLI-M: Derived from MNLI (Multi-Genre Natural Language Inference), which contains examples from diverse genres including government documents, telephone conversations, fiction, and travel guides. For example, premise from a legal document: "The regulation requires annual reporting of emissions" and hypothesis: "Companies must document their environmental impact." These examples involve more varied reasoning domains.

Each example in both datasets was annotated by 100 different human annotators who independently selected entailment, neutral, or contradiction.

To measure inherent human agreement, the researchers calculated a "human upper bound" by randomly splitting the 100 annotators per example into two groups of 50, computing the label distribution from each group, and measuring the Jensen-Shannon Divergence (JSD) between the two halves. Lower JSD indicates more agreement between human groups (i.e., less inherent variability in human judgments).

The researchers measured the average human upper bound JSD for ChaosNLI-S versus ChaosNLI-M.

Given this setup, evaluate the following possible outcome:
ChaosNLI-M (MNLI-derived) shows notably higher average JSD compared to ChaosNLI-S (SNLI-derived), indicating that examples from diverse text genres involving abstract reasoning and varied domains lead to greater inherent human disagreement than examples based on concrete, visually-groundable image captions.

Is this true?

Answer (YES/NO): YES